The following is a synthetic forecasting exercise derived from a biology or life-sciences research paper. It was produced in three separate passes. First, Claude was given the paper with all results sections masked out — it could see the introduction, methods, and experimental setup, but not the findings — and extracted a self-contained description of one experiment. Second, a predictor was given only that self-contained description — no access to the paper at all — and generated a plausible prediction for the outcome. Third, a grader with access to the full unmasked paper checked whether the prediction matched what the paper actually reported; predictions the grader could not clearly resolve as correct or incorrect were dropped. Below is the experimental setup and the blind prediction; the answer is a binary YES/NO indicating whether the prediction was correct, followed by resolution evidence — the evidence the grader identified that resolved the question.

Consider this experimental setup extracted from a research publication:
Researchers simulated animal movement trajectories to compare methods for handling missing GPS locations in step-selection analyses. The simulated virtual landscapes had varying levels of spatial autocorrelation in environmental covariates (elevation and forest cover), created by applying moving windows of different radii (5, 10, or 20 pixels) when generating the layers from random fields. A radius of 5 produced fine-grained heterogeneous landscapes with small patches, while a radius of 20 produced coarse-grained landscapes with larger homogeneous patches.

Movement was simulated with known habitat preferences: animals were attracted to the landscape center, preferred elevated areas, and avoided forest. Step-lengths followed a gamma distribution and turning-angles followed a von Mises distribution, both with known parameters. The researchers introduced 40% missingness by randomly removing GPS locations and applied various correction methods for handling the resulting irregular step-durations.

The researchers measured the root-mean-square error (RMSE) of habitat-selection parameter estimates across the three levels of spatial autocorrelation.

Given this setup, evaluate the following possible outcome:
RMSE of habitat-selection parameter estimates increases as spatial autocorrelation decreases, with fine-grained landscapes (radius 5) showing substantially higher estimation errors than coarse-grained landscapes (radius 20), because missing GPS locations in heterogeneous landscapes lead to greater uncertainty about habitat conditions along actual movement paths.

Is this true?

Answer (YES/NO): NO